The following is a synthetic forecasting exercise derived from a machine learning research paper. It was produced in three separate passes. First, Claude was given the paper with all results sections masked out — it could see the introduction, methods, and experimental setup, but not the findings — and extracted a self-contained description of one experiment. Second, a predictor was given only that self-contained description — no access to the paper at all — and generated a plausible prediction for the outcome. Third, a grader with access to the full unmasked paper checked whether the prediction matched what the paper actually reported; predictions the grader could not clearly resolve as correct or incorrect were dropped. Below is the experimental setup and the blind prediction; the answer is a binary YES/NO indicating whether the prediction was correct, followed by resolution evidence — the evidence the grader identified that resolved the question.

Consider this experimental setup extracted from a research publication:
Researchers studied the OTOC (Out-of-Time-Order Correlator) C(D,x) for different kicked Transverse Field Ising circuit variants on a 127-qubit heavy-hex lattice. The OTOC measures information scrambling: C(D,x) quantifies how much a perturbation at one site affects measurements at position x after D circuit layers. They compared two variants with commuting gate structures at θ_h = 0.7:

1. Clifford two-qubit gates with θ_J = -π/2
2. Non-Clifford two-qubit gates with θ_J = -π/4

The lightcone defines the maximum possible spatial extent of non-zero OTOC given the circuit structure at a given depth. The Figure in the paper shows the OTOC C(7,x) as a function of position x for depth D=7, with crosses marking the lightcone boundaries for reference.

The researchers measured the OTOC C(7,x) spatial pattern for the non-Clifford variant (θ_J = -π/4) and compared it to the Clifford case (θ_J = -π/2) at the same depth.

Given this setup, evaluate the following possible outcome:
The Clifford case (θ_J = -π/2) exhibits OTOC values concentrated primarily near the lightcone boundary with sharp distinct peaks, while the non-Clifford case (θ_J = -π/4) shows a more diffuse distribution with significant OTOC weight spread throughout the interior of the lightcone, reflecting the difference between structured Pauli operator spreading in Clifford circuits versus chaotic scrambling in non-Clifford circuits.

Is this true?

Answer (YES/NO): NO